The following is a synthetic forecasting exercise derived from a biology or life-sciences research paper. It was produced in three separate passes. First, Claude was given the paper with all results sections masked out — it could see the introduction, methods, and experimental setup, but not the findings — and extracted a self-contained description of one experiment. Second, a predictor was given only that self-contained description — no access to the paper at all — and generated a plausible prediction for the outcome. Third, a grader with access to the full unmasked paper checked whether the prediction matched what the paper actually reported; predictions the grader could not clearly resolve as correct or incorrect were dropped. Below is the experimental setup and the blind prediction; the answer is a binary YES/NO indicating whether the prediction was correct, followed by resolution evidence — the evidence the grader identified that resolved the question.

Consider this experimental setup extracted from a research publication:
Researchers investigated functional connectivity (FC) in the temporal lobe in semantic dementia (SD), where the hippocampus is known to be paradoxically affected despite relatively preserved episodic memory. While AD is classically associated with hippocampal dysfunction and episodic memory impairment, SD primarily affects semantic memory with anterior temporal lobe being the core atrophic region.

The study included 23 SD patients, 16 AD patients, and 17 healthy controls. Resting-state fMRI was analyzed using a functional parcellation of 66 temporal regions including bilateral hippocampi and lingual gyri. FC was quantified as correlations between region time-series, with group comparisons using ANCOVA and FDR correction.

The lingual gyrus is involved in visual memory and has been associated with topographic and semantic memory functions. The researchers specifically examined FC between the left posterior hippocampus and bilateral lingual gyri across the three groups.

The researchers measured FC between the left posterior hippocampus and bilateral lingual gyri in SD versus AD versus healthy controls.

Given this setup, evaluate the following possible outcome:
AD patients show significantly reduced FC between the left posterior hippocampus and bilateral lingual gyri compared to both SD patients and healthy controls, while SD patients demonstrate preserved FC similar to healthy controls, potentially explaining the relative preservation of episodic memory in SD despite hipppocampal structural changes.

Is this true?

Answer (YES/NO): NO